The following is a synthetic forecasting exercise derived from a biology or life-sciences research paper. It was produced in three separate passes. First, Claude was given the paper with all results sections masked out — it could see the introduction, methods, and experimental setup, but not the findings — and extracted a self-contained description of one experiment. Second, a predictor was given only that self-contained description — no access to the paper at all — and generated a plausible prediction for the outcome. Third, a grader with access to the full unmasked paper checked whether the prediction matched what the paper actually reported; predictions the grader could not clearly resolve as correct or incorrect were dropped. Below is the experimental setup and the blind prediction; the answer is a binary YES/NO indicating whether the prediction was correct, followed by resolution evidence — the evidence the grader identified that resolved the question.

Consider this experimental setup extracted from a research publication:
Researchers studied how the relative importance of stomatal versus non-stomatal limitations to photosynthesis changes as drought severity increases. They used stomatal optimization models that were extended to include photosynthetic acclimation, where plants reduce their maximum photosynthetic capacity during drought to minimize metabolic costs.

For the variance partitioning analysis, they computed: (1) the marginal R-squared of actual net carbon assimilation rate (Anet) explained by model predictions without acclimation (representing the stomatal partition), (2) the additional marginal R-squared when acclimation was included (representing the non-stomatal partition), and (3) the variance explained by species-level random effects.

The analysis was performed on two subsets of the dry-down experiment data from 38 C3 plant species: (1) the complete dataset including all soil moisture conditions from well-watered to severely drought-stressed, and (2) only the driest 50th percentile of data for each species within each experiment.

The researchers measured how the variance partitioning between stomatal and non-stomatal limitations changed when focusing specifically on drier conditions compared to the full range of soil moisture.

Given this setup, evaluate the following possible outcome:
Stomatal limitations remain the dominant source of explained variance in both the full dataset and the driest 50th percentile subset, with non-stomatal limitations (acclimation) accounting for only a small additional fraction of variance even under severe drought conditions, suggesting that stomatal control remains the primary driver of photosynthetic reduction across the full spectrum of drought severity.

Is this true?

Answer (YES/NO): YES